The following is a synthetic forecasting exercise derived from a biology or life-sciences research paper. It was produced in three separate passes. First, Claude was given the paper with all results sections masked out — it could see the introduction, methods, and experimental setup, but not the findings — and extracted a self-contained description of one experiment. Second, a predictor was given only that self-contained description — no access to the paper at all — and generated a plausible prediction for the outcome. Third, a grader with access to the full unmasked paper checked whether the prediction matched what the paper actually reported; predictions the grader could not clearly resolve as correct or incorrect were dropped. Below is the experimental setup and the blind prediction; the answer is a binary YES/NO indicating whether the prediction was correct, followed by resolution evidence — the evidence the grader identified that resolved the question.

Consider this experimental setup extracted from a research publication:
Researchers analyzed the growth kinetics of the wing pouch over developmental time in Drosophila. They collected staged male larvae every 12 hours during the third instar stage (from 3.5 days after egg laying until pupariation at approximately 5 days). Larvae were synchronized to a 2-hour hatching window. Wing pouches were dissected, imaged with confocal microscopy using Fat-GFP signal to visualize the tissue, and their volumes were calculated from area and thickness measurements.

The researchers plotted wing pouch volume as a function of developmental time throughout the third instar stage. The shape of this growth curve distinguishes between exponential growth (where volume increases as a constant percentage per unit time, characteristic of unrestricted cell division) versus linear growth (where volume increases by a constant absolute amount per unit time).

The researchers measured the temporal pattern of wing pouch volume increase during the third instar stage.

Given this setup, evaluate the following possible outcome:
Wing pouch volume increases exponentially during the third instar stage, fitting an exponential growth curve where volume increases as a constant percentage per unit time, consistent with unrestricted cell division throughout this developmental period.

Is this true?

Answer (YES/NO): NO